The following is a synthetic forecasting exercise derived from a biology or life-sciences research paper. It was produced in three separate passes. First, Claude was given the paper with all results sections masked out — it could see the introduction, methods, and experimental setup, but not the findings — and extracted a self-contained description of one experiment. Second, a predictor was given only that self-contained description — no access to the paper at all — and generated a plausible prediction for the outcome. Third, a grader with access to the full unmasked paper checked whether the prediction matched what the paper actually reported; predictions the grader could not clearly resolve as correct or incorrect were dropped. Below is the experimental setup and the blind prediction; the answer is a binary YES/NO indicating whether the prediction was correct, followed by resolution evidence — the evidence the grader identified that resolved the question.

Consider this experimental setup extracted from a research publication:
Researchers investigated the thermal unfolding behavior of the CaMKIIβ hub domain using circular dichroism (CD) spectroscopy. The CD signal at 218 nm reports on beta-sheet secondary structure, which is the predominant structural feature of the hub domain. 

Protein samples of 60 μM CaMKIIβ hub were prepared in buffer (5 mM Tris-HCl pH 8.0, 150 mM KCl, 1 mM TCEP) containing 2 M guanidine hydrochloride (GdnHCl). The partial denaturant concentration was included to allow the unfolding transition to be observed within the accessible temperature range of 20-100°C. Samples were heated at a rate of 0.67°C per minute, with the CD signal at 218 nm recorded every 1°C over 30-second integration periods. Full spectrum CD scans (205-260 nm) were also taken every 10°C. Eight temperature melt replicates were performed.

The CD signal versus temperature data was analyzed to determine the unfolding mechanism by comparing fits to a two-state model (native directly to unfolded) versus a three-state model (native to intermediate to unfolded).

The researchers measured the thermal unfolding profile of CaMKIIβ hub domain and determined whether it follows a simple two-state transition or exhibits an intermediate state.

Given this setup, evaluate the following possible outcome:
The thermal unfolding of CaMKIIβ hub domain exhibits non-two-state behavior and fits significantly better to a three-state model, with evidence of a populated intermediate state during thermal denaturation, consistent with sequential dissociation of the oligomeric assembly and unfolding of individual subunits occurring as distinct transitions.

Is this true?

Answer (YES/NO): YES